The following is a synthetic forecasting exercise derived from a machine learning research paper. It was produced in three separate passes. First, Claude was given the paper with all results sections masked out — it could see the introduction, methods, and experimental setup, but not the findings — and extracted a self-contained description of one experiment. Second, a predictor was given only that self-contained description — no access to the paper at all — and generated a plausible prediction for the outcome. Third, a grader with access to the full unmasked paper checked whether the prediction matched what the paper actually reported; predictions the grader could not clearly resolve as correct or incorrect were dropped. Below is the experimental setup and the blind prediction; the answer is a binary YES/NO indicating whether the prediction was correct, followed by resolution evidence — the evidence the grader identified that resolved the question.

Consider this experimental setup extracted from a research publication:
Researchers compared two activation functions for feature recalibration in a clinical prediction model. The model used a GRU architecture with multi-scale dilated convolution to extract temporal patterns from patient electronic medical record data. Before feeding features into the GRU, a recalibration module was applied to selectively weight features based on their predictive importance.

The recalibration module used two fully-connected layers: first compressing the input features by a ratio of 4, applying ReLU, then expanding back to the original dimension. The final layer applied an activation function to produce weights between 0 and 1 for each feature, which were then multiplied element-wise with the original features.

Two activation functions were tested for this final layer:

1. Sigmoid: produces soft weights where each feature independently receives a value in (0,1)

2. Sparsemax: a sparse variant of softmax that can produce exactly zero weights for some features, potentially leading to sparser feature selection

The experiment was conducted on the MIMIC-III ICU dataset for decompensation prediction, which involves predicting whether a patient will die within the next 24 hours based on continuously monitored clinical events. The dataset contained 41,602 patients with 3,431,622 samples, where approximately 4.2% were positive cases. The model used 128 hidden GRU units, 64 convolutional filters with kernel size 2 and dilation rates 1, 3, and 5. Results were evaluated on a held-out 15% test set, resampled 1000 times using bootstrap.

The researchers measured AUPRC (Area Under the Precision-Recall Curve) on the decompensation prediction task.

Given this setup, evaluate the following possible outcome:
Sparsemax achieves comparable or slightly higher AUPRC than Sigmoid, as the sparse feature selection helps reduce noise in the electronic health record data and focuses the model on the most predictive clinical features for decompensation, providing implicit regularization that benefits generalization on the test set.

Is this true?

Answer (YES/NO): NO